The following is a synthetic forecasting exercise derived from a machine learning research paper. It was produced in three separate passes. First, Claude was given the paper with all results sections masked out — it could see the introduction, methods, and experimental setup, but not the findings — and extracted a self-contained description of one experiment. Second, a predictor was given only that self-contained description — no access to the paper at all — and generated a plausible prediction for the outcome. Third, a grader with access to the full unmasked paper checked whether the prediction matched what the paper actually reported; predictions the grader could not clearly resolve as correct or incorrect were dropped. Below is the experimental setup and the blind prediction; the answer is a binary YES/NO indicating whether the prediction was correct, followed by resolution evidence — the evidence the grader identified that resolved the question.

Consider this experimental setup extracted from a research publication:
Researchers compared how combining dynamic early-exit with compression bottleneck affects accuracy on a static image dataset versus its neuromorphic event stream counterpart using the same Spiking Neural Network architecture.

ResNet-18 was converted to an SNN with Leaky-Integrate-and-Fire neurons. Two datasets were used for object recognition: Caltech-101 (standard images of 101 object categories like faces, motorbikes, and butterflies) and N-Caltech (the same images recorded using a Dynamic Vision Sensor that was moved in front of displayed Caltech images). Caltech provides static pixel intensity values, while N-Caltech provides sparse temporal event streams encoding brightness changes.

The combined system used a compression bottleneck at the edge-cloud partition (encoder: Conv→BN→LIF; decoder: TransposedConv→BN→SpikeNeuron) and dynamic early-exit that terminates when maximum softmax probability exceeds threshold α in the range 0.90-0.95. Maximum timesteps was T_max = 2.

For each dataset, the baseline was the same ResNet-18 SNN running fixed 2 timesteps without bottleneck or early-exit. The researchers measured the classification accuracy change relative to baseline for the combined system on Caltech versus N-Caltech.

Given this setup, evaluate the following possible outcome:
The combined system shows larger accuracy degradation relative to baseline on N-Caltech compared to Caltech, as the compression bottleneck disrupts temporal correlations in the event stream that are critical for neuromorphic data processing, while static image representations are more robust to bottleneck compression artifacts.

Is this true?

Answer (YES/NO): NO